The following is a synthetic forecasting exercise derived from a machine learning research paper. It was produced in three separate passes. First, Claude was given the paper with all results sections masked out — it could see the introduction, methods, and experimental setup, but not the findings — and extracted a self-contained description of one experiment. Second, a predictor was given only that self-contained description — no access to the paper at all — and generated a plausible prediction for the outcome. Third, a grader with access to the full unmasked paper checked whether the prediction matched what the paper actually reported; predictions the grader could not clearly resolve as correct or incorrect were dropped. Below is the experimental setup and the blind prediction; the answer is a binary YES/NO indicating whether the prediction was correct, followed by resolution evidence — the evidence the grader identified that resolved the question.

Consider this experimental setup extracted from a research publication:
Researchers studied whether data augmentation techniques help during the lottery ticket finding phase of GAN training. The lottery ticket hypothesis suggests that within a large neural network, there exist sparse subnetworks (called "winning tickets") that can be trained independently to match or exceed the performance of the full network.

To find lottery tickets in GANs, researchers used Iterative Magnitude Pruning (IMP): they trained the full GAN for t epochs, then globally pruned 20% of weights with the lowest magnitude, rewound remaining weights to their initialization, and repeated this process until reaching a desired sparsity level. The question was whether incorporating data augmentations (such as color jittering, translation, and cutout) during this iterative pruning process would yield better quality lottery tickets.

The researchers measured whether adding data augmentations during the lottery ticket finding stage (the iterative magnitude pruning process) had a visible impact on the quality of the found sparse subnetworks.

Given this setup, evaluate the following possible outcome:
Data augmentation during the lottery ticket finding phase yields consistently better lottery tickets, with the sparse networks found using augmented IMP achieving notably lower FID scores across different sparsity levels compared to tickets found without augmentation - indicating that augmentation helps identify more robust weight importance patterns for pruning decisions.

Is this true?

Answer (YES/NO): NO